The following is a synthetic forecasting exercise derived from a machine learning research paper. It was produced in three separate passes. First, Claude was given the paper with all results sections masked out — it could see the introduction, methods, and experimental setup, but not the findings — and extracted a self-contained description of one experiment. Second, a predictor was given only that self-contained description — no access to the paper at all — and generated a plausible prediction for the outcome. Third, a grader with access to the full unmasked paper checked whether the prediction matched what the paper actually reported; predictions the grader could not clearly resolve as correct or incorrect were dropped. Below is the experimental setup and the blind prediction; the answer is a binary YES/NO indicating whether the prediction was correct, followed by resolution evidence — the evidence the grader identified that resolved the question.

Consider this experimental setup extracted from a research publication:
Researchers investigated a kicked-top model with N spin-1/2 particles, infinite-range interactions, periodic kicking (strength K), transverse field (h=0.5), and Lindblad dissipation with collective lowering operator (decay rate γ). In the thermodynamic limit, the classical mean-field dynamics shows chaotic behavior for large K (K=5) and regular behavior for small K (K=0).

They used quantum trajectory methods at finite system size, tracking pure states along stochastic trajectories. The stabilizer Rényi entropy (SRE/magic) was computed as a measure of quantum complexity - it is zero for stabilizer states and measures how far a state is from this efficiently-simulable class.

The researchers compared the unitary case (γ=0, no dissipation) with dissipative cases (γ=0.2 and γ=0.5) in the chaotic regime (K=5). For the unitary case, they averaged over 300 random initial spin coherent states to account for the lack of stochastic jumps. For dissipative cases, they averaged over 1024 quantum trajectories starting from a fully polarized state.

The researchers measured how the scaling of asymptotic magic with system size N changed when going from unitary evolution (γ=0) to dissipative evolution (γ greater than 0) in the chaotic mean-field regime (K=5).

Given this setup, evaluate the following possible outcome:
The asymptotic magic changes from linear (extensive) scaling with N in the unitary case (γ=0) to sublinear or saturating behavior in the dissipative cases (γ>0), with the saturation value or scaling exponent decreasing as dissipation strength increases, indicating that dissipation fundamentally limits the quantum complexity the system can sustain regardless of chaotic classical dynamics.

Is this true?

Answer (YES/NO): NO